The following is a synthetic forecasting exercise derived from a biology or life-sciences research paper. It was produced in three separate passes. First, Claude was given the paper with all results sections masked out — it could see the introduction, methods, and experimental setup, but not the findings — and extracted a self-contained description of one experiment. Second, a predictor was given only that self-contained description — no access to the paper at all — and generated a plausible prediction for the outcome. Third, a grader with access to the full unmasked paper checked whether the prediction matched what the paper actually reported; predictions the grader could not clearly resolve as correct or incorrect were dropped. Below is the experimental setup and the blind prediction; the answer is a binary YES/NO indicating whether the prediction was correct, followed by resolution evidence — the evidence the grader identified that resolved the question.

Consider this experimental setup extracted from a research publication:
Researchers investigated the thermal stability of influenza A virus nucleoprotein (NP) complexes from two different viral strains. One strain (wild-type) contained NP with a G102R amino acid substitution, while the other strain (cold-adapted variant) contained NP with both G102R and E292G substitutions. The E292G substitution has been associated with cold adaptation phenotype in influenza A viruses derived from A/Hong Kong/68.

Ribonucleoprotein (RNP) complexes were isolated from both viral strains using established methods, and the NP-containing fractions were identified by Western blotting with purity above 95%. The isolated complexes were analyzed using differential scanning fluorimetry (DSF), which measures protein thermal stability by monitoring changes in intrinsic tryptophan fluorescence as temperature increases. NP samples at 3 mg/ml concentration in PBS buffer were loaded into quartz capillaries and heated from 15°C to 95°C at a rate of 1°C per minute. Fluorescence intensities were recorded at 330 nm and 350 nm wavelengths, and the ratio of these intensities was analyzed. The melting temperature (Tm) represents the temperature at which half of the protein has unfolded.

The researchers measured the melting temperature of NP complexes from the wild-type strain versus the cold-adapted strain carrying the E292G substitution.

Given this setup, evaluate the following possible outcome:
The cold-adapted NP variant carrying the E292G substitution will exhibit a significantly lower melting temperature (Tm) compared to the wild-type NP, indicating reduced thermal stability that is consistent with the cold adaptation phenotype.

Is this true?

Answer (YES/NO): YES